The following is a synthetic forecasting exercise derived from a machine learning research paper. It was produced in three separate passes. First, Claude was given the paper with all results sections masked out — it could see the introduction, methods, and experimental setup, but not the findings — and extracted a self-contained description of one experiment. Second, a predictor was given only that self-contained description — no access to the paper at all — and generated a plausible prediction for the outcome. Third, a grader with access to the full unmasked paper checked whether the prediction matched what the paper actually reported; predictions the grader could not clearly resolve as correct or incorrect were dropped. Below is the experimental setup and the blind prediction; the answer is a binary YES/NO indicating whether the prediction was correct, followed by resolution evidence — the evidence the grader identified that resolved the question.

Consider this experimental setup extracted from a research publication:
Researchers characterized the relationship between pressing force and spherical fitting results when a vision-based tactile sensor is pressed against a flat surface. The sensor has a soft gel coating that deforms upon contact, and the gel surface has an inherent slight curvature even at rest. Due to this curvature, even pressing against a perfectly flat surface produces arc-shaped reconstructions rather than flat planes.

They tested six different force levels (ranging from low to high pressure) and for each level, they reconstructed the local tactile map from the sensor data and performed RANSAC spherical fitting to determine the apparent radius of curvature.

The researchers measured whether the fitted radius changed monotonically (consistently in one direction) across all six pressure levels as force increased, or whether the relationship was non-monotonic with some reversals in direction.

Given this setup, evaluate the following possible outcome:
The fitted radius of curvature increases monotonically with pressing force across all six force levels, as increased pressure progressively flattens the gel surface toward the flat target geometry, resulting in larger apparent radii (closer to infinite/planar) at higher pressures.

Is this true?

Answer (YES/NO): NO